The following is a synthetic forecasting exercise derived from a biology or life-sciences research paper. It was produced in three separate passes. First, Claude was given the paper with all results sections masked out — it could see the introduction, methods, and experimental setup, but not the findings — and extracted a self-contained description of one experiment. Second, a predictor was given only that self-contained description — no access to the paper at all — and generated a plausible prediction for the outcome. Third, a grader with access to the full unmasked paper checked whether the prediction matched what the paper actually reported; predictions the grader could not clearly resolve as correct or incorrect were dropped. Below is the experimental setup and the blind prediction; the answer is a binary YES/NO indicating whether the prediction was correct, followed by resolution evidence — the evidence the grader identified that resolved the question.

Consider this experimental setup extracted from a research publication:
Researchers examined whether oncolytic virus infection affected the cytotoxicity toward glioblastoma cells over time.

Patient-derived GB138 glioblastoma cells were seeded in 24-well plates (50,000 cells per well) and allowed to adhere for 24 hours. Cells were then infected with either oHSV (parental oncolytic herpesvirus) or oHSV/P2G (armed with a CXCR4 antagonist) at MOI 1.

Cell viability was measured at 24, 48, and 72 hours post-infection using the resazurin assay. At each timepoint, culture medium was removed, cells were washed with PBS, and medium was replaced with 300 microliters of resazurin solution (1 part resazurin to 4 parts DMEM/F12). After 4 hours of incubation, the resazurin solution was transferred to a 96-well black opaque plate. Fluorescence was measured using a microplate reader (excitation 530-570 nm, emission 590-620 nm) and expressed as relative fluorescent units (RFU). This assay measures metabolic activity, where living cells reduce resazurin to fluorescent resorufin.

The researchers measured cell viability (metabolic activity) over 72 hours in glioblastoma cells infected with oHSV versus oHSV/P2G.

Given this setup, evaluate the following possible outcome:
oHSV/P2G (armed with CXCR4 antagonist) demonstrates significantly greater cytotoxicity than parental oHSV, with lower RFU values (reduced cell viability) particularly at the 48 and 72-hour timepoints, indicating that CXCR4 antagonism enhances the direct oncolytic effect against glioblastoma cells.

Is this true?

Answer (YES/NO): NO